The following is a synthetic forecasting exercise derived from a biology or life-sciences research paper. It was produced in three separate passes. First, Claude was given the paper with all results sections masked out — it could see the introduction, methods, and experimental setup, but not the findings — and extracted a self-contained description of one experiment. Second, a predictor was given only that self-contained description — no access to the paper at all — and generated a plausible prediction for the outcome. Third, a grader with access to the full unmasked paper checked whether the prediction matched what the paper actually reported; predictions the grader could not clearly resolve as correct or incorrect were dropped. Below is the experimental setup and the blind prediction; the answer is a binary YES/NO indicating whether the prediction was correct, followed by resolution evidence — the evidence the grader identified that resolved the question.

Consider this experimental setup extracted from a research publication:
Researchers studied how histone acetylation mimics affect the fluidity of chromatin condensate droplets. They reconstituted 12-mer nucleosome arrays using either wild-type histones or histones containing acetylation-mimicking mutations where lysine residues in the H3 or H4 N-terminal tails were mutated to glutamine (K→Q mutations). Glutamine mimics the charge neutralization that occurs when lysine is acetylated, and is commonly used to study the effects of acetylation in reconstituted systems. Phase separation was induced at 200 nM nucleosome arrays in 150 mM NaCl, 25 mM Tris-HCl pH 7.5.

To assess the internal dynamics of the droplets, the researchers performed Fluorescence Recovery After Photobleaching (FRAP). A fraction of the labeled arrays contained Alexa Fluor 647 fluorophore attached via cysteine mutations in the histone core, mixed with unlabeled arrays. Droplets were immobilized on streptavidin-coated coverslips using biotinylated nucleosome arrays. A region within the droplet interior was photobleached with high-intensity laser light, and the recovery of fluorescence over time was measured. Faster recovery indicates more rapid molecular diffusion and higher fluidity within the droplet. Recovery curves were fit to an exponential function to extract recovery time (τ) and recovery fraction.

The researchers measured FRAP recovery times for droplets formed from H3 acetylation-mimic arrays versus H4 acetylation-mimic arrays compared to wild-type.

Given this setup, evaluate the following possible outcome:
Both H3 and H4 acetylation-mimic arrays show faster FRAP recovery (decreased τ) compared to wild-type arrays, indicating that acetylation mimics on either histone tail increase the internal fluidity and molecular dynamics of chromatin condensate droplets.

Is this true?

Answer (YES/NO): NO